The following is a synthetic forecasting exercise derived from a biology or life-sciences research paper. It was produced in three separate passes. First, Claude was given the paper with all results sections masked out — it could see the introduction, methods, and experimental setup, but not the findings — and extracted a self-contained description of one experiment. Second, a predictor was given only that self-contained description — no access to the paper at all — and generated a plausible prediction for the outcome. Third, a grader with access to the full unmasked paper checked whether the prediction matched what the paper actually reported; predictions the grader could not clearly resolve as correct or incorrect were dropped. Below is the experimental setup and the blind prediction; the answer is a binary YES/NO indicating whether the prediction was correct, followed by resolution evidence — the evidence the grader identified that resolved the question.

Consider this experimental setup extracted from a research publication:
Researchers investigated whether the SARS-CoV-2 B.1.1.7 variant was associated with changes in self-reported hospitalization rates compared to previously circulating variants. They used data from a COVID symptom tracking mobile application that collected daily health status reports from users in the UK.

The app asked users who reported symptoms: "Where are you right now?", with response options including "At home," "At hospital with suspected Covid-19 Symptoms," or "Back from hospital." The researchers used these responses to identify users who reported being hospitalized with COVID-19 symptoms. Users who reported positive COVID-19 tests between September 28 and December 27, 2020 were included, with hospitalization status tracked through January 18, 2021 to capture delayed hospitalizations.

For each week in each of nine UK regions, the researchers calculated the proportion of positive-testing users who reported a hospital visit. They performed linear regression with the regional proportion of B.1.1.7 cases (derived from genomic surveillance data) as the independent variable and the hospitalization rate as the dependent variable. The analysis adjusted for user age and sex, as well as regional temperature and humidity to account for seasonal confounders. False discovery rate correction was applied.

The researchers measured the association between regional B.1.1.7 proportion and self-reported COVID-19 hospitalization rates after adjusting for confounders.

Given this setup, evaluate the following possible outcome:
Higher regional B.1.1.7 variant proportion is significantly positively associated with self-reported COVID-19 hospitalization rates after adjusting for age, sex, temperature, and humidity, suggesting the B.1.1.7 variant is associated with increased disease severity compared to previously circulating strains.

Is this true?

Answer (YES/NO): NO